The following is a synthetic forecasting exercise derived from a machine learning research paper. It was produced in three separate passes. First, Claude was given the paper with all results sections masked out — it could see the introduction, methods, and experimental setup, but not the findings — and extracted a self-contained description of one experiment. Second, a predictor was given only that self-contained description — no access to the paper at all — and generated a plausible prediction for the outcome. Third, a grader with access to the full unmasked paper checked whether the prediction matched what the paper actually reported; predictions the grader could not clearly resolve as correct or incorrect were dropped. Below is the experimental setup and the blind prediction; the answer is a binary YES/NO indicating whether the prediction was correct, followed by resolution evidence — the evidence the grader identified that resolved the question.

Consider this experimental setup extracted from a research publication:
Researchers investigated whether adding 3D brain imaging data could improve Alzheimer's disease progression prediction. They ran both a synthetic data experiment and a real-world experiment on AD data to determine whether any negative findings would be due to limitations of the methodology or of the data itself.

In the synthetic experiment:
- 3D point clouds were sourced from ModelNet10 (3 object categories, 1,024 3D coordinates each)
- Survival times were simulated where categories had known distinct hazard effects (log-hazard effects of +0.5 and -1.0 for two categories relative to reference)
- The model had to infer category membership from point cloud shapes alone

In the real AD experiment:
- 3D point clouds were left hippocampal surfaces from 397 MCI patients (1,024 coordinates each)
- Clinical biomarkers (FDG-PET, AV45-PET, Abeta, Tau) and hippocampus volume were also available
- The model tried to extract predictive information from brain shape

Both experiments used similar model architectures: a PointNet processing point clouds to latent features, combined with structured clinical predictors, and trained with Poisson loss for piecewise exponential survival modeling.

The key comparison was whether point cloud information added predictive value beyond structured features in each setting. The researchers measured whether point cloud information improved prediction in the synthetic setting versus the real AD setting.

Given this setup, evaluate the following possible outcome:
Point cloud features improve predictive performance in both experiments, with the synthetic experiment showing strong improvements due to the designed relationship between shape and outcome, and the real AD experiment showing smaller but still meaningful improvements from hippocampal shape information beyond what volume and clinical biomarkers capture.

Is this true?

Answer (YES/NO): NO